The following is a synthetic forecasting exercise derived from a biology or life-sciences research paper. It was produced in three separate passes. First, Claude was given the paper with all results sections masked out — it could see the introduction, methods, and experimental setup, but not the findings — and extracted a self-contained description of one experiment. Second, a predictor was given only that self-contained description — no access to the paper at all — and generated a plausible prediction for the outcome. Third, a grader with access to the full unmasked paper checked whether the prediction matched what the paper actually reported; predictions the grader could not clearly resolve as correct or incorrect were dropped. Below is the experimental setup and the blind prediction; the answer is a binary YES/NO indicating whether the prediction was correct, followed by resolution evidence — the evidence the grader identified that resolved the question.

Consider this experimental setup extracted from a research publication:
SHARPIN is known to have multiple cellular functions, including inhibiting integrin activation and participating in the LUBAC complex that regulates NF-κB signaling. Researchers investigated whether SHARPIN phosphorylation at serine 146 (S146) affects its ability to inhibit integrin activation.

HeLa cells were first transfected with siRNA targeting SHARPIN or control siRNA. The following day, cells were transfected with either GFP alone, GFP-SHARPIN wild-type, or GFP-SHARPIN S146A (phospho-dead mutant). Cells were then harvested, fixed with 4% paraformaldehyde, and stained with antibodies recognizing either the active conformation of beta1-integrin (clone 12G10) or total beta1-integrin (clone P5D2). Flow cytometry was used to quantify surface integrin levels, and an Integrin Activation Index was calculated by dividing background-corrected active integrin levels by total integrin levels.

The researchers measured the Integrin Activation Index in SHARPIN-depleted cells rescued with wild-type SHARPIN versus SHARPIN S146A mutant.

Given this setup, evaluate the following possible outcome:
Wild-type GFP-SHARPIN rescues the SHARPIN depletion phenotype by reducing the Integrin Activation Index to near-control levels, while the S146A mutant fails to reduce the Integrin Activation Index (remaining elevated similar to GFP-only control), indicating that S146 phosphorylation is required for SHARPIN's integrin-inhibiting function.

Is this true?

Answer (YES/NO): NO